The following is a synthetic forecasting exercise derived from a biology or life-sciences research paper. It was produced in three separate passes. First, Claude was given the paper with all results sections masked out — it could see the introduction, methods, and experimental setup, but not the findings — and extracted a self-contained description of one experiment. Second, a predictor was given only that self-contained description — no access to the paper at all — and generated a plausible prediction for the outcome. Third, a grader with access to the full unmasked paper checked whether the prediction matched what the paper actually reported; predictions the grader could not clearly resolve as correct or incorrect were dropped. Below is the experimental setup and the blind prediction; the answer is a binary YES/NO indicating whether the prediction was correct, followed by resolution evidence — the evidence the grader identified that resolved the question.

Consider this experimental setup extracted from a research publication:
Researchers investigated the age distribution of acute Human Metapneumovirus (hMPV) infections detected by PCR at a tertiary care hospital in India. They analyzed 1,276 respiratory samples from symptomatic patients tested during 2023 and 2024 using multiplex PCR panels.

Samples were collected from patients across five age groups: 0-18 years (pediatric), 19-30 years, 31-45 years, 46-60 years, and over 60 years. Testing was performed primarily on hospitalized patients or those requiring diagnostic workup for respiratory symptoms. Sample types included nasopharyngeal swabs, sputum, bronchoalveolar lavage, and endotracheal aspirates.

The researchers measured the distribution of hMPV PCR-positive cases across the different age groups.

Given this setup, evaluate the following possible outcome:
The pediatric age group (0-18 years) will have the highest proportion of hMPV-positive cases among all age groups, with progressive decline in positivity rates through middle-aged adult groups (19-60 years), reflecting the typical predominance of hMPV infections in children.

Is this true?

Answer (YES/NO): NO